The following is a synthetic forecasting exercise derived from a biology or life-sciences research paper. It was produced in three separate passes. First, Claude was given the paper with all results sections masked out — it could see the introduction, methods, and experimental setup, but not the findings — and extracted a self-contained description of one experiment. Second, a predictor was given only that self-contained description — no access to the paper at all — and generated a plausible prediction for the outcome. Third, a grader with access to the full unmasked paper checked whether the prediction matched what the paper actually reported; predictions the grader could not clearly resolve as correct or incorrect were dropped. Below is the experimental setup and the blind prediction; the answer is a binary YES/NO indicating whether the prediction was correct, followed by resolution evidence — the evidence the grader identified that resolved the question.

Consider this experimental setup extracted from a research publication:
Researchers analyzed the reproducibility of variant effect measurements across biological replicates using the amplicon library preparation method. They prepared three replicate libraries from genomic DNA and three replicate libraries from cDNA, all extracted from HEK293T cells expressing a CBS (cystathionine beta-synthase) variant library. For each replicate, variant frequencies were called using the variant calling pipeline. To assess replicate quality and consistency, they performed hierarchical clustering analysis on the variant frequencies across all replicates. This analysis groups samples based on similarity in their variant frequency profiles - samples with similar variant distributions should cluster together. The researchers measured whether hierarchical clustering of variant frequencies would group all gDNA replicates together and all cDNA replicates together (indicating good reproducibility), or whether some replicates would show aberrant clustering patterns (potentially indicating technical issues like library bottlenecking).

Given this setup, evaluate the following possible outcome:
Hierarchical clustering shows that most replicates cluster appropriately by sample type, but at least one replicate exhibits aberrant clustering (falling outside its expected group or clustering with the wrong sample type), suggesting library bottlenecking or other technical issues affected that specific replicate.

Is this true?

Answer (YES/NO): YES